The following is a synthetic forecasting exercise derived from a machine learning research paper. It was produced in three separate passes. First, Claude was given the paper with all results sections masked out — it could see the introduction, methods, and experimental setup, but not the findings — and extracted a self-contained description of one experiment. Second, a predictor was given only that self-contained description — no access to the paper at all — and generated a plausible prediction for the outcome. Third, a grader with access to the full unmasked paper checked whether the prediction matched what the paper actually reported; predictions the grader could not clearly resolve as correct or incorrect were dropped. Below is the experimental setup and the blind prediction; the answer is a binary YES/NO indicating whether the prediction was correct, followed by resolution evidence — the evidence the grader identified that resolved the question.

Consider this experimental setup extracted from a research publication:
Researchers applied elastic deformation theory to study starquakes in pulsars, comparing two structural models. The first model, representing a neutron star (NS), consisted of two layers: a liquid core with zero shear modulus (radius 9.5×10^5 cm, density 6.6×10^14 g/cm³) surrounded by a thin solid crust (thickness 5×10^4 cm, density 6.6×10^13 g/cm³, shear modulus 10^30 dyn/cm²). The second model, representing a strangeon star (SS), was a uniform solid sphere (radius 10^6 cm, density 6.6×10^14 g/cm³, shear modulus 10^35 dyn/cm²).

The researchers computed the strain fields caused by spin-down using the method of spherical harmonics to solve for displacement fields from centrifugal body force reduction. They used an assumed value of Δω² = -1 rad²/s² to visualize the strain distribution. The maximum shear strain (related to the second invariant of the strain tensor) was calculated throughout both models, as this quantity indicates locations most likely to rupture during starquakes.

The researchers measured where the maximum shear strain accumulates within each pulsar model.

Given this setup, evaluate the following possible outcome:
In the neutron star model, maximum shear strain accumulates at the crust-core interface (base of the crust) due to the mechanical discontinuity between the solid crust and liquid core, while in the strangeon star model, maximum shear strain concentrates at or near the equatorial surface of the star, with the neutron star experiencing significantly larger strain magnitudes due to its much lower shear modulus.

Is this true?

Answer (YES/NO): NO